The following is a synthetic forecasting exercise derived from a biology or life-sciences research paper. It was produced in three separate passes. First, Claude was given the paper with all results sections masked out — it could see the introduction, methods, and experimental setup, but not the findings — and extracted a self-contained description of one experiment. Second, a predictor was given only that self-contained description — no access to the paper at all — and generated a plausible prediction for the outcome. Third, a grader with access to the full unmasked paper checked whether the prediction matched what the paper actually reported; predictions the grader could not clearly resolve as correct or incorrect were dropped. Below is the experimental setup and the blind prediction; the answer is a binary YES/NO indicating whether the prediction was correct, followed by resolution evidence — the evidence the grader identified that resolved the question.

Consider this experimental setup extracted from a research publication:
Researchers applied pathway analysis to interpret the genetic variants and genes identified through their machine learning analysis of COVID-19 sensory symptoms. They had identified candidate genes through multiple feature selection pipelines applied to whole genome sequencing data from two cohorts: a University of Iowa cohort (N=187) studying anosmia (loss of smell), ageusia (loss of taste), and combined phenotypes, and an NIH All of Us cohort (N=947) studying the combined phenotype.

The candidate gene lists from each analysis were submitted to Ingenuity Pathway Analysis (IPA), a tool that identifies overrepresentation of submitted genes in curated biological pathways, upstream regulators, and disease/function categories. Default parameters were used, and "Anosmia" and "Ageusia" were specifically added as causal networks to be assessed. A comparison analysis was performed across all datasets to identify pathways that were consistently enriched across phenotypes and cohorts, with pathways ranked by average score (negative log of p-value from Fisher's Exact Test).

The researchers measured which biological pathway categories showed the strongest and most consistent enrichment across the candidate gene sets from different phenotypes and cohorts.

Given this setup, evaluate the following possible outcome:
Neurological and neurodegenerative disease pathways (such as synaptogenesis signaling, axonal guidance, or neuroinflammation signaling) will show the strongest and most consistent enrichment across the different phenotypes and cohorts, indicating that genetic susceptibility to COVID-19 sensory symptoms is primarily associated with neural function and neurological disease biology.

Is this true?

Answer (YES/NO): NO